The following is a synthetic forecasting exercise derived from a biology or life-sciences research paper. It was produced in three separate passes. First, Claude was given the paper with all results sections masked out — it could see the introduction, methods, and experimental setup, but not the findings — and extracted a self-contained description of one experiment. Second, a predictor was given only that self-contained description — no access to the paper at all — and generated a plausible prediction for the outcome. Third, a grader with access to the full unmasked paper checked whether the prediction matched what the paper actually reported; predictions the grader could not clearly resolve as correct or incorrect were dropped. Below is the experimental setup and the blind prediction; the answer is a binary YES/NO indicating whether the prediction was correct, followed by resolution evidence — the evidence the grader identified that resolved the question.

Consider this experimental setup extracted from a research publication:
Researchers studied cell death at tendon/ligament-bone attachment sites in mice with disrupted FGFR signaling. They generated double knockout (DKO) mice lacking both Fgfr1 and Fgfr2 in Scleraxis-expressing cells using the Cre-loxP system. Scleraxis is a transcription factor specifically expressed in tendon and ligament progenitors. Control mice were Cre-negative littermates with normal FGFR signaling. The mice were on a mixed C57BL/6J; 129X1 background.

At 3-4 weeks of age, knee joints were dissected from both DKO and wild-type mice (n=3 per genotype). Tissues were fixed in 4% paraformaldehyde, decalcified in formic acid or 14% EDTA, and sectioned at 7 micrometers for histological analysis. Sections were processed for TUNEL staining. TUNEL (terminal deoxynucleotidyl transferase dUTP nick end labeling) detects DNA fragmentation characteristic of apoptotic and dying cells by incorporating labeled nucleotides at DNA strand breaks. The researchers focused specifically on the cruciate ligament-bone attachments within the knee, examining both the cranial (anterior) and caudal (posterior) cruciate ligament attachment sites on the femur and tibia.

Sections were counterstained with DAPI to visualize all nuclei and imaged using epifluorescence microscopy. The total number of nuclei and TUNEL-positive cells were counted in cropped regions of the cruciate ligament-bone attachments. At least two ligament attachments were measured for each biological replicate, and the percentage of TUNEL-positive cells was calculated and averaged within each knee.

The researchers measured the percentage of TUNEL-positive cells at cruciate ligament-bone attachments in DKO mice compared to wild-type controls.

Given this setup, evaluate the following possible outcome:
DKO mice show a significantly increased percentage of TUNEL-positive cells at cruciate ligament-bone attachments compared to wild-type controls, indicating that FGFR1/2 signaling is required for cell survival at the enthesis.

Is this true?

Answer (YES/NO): YES